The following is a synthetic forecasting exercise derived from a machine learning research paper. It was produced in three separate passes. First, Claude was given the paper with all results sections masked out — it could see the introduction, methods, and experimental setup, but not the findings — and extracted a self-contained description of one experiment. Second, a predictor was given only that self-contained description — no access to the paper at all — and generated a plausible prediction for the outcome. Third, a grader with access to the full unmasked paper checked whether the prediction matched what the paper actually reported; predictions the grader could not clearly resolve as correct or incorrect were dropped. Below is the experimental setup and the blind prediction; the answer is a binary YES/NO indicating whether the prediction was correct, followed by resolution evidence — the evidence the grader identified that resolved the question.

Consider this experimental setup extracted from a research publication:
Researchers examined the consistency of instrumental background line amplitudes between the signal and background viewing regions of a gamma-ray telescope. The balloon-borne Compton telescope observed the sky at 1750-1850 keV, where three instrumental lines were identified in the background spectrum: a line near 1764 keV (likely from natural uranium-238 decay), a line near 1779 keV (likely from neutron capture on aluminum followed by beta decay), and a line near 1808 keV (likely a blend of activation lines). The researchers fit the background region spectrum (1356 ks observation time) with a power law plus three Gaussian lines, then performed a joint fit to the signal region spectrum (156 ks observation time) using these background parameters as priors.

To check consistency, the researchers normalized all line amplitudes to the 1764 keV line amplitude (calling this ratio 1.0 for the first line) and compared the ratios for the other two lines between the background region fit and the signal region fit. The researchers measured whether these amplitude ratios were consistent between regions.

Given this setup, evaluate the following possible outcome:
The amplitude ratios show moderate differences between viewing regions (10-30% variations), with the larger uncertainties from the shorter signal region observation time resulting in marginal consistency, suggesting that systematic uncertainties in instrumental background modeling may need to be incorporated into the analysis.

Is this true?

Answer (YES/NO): NO